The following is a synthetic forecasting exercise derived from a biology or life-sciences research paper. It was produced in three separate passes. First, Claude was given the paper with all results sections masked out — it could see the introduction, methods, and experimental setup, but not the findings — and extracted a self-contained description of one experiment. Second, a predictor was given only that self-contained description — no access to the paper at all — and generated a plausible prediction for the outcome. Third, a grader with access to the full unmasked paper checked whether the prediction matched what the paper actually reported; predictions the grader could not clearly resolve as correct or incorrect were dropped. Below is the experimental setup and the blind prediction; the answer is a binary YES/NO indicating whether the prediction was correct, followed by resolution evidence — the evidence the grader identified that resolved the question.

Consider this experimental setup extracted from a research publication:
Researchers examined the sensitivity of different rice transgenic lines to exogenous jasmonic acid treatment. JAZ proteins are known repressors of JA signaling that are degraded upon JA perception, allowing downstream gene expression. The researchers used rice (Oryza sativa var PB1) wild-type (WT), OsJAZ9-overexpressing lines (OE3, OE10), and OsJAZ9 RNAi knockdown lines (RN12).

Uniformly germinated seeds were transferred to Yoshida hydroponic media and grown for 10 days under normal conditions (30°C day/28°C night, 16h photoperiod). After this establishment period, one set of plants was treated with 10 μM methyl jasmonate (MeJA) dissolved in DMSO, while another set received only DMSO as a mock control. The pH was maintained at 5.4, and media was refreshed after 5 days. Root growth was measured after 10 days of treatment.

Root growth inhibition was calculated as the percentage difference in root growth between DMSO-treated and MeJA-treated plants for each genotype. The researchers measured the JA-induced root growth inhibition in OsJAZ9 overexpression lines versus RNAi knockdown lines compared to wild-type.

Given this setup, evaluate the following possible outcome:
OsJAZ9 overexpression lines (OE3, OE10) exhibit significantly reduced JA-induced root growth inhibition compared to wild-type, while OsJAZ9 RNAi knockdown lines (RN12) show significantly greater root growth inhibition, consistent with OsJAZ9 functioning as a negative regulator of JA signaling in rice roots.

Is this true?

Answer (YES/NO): YES